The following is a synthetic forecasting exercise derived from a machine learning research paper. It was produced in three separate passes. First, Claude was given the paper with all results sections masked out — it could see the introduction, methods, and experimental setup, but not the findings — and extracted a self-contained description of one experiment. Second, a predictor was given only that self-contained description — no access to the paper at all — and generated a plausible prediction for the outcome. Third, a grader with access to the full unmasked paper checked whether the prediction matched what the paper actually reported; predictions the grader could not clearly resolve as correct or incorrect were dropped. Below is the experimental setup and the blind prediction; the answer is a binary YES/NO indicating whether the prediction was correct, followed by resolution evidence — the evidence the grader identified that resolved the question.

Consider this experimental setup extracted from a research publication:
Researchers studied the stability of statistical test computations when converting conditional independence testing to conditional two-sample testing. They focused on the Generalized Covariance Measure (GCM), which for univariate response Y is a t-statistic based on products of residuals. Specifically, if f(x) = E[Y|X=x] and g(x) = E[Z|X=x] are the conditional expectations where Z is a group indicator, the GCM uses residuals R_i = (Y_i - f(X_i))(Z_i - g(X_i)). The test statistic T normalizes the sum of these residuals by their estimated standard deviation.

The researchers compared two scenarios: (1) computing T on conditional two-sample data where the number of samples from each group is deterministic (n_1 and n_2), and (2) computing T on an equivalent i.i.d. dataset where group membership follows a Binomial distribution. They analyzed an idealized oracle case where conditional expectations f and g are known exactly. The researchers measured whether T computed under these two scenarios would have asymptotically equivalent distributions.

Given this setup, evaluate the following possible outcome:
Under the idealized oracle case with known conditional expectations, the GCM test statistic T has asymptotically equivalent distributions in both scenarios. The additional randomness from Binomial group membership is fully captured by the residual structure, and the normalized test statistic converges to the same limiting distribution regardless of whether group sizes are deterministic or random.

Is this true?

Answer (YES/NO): YES